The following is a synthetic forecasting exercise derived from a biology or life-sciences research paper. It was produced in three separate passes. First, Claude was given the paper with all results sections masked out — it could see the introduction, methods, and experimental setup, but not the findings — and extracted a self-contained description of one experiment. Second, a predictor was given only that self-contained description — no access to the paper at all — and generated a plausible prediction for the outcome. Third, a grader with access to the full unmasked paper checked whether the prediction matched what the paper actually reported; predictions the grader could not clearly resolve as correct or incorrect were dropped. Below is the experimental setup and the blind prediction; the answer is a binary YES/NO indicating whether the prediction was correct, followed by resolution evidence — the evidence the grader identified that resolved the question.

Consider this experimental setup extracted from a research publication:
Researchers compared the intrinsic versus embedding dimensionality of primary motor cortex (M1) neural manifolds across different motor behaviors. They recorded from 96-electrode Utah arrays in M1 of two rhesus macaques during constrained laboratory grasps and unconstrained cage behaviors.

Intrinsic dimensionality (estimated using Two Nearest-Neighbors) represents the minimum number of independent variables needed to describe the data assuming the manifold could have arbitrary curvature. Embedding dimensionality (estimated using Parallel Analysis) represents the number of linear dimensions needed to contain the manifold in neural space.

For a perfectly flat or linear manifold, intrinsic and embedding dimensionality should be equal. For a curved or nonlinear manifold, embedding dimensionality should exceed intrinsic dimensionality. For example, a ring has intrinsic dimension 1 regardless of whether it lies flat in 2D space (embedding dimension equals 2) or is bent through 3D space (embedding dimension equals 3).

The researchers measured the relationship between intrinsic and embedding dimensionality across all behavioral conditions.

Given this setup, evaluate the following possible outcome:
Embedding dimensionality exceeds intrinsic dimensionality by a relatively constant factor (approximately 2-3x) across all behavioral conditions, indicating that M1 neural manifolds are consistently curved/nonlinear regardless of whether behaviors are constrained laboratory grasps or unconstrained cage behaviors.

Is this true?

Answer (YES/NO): NO